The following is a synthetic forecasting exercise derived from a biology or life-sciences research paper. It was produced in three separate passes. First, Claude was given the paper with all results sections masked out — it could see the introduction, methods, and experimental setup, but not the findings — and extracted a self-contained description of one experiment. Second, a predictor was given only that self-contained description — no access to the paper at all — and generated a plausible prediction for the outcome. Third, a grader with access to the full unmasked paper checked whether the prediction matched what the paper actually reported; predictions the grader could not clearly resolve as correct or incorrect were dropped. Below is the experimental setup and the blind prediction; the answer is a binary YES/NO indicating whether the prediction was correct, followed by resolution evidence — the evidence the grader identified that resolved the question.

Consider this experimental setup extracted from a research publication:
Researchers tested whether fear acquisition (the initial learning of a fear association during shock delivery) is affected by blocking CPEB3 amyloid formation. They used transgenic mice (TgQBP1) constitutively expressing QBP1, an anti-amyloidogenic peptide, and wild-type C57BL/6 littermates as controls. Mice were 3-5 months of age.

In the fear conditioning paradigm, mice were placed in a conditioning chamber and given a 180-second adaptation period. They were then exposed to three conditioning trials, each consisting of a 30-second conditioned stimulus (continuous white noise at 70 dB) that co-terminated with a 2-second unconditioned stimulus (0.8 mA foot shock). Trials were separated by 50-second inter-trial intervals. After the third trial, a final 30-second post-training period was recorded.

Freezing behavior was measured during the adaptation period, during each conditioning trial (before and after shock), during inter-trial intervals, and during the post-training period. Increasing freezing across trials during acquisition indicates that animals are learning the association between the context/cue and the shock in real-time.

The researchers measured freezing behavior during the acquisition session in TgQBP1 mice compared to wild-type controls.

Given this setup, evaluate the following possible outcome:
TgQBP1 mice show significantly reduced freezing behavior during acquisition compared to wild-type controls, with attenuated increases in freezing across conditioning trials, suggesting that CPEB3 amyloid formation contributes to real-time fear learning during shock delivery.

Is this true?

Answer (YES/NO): NO